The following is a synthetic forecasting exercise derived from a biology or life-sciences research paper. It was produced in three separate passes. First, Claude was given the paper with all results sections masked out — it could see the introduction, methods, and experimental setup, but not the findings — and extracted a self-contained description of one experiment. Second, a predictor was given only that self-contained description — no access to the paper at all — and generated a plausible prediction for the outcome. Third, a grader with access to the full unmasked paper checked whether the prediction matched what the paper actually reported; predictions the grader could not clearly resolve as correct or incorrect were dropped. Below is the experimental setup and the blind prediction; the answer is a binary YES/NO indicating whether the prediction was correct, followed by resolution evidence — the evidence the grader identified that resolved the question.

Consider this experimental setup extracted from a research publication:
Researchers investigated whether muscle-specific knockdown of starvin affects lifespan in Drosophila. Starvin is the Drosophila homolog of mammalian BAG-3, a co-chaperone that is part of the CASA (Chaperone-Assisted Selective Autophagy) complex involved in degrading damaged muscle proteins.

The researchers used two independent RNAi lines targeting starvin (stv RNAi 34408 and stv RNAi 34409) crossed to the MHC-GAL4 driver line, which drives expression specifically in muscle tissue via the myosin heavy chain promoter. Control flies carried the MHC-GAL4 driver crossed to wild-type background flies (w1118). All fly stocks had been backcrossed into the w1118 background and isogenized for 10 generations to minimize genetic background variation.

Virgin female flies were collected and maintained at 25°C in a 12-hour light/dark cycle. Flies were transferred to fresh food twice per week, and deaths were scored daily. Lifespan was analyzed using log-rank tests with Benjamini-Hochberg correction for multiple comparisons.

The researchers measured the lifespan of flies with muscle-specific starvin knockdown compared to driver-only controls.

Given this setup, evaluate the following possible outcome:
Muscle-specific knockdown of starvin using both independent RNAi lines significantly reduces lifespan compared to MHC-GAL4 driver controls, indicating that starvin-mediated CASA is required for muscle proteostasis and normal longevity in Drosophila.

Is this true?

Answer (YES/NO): NO